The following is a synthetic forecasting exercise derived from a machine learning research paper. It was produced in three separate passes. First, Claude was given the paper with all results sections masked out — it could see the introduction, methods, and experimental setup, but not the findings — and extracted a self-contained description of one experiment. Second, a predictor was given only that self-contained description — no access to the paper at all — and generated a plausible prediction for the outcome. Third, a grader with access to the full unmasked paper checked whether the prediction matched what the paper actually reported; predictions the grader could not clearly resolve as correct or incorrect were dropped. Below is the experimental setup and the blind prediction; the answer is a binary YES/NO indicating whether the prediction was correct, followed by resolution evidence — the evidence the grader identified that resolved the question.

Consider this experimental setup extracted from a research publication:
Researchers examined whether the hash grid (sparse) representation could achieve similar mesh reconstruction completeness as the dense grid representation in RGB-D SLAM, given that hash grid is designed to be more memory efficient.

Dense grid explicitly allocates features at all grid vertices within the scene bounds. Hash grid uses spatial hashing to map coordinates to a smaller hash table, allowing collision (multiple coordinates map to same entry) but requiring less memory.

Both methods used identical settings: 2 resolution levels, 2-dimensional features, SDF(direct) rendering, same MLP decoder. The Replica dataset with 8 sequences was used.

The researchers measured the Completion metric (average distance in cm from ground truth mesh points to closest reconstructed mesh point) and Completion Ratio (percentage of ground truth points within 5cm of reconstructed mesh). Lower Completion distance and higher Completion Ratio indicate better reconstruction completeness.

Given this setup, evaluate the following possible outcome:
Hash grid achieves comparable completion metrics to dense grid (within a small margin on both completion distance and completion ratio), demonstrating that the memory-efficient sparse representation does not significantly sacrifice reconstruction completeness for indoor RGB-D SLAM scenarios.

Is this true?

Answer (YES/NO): YES